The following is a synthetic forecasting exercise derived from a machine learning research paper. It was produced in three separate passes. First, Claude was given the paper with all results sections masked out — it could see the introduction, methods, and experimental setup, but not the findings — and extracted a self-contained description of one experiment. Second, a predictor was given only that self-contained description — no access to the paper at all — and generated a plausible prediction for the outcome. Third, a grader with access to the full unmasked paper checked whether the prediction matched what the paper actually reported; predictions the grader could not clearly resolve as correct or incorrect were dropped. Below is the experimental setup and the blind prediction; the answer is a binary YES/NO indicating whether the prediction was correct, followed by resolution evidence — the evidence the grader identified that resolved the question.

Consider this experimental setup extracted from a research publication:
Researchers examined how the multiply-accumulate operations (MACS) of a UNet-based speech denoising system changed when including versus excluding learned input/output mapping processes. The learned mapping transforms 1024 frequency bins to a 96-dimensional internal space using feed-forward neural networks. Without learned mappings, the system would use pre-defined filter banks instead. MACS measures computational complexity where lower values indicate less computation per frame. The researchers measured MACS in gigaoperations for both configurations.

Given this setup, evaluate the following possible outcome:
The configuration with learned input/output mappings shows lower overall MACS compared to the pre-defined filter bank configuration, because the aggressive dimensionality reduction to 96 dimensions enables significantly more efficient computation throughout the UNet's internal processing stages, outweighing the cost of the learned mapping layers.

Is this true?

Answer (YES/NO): NO